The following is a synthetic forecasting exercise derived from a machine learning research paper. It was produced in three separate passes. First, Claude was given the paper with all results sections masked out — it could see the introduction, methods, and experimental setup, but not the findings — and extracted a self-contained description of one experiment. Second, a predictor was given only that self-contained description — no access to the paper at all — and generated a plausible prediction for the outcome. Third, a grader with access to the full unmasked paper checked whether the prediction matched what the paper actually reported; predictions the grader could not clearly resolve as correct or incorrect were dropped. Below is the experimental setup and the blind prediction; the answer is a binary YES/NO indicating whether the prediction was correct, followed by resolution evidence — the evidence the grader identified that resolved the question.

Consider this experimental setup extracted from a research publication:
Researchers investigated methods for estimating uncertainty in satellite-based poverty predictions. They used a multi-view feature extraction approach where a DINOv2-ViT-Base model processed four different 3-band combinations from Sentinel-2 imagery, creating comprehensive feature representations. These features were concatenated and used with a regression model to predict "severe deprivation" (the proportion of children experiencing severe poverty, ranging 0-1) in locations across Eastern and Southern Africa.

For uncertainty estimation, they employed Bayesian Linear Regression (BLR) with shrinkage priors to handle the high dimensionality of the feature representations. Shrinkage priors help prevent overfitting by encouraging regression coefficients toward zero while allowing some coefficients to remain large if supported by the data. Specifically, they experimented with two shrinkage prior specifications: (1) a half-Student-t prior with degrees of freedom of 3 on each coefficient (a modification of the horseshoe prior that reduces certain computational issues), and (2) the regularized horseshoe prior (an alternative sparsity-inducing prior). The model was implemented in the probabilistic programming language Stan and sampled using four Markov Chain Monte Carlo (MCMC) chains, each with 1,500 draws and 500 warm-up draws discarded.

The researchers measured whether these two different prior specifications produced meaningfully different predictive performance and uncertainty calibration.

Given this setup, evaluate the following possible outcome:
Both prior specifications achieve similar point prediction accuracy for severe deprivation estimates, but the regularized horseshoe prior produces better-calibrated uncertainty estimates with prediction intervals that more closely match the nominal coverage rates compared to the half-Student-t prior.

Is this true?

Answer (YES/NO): NO